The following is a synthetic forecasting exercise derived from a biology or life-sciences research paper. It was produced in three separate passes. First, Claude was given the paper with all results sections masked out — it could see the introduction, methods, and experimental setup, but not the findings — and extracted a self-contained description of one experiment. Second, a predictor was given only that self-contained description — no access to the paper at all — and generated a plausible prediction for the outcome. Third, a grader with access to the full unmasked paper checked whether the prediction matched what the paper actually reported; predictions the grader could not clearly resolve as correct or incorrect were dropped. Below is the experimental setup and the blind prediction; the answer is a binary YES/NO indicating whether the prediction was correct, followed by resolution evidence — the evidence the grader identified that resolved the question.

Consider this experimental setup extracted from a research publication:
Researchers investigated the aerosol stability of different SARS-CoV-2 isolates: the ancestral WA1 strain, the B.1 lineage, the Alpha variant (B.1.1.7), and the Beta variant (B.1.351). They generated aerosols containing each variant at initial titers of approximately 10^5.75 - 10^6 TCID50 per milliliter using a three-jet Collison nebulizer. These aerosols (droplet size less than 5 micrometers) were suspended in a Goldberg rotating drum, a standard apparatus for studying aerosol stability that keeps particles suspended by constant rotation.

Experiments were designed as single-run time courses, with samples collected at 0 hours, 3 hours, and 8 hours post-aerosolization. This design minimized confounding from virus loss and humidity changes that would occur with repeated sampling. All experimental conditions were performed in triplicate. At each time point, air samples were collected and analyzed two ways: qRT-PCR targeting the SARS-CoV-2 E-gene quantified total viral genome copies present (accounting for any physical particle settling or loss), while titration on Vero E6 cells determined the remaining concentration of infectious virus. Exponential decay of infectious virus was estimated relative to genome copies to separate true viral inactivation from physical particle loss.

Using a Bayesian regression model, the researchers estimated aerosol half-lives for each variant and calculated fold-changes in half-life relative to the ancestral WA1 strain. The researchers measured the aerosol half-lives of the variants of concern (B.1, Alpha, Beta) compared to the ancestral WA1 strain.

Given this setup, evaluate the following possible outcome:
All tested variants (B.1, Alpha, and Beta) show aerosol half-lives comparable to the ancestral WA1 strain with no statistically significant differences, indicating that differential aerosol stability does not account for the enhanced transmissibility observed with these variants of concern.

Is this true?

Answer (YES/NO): NO